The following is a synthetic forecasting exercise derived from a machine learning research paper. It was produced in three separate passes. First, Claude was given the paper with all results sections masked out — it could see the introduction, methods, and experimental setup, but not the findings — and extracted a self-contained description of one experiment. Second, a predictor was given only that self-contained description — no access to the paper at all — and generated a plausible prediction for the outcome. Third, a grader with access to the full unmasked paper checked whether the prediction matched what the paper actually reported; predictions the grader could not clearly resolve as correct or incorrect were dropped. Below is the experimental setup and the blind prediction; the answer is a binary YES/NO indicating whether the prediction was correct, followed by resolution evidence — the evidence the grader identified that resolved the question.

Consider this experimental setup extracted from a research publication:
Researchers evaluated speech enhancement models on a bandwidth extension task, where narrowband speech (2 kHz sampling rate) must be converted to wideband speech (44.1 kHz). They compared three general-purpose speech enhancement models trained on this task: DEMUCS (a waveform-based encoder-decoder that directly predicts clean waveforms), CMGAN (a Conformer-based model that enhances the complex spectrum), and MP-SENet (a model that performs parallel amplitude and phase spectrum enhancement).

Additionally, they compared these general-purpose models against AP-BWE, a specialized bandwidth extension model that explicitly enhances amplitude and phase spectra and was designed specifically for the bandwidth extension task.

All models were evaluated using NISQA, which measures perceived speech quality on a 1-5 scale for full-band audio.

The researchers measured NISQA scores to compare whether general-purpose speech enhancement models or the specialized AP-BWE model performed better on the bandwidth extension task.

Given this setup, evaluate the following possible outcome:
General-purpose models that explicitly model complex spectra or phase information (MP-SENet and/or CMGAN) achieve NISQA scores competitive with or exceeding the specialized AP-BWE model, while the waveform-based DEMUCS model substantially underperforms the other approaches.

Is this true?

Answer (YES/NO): NO